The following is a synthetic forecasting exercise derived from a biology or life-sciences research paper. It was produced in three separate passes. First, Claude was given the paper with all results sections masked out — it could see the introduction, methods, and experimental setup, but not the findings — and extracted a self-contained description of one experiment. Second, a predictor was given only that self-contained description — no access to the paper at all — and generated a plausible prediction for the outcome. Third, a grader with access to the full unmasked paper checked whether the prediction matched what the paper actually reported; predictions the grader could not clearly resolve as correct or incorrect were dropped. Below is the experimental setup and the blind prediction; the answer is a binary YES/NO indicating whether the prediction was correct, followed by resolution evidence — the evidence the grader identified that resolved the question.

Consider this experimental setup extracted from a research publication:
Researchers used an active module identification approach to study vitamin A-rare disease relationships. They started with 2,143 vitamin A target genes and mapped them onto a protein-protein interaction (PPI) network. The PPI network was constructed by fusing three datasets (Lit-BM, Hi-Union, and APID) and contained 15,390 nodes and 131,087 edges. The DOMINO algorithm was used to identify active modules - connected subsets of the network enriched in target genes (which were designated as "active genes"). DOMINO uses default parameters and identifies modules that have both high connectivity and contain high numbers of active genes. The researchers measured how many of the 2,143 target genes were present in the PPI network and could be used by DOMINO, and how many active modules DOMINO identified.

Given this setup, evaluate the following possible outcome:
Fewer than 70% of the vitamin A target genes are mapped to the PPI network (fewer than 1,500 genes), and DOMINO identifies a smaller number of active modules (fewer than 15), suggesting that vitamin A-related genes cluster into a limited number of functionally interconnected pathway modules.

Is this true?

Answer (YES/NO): NO